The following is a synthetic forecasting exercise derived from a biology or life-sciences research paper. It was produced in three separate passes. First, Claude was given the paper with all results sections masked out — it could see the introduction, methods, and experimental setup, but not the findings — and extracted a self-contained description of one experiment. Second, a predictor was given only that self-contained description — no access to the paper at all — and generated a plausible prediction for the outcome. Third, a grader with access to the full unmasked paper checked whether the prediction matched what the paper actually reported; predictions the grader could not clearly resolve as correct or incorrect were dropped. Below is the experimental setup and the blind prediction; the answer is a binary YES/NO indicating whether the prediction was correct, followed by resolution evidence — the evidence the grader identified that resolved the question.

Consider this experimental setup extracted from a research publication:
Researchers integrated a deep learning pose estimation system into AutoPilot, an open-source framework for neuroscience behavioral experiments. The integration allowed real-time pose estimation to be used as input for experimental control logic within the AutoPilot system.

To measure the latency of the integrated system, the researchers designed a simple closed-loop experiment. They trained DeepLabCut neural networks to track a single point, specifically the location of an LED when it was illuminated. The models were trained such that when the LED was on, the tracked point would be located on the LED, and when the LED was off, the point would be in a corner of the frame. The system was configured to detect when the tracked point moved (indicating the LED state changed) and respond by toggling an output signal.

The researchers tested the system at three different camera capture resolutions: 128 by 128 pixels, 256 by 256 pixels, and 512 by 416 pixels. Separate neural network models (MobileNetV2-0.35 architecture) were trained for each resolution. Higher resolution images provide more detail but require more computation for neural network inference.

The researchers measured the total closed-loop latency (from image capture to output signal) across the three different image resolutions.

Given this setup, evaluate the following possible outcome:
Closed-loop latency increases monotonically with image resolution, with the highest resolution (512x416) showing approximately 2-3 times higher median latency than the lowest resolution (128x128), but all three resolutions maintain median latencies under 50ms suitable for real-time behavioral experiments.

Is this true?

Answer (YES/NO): NO